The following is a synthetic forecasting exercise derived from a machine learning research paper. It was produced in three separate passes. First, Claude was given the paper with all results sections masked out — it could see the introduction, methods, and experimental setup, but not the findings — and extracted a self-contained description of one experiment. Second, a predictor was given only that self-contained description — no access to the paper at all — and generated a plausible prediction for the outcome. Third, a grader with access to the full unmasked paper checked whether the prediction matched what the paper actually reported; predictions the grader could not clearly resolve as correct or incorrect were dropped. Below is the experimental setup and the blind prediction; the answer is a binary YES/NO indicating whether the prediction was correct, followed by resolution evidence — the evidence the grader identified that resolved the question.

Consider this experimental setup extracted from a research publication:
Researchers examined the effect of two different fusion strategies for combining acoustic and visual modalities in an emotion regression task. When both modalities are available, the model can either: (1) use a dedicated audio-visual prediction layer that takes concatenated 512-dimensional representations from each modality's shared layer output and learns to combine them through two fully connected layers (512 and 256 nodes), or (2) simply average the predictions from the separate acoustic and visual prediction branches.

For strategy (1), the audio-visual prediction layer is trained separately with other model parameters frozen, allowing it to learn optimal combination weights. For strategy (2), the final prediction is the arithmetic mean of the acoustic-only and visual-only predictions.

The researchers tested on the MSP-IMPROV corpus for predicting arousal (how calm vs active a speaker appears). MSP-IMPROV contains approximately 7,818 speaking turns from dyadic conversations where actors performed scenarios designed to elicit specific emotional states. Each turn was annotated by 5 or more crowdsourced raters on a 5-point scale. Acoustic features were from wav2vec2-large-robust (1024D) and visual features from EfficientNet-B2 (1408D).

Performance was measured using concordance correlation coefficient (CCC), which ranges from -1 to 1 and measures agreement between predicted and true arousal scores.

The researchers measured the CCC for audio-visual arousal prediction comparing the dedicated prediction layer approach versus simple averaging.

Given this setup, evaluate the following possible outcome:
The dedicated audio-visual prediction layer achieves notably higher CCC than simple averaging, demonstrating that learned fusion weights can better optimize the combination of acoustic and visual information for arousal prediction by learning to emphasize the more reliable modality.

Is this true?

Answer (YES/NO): YES